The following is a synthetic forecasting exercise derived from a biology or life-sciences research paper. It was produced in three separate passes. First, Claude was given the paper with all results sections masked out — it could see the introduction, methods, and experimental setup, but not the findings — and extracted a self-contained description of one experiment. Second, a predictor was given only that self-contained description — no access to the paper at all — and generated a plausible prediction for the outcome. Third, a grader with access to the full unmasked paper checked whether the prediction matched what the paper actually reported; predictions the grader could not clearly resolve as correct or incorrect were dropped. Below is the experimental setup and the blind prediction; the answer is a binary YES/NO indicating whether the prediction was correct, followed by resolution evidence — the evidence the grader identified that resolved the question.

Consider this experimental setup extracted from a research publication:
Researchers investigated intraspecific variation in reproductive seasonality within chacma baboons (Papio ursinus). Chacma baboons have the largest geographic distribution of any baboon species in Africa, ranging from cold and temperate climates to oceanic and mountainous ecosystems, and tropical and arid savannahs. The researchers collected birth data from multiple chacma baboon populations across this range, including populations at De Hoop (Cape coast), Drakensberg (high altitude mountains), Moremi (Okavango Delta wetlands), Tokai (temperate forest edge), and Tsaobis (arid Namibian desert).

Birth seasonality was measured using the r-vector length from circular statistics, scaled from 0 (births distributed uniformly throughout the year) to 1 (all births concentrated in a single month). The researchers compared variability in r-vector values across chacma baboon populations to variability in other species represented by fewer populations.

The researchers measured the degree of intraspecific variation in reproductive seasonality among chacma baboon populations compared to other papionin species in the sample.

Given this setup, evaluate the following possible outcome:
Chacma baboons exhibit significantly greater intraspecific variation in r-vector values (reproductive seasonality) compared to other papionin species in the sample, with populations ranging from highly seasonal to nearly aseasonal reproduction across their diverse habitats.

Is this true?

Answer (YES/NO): NO